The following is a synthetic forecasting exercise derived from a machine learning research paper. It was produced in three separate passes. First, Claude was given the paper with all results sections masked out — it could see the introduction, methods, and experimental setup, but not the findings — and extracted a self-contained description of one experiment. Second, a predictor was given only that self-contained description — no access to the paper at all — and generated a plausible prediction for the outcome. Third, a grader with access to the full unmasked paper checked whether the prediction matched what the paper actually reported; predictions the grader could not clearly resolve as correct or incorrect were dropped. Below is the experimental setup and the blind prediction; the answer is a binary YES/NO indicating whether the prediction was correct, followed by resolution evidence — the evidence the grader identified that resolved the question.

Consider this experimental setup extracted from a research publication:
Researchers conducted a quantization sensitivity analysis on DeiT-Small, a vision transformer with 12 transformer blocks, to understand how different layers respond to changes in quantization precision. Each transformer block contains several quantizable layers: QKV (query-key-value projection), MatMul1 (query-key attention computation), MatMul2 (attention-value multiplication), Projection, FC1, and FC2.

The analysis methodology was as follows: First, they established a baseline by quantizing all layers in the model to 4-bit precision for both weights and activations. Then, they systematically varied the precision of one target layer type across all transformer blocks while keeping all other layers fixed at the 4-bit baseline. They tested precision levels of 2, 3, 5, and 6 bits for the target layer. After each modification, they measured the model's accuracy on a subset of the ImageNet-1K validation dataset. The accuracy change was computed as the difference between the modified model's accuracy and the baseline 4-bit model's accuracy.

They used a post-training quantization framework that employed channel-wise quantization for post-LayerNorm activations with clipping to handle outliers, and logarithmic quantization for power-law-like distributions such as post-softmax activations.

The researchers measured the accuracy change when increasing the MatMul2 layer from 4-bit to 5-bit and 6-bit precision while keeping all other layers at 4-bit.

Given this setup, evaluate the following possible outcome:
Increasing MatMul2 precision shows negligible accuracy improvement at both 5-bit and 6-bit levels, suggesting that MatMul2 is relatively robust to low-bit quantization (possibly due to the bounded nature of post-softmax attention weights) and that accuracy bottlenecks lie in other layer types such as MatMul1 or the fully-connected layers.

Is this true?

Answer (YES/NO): NO